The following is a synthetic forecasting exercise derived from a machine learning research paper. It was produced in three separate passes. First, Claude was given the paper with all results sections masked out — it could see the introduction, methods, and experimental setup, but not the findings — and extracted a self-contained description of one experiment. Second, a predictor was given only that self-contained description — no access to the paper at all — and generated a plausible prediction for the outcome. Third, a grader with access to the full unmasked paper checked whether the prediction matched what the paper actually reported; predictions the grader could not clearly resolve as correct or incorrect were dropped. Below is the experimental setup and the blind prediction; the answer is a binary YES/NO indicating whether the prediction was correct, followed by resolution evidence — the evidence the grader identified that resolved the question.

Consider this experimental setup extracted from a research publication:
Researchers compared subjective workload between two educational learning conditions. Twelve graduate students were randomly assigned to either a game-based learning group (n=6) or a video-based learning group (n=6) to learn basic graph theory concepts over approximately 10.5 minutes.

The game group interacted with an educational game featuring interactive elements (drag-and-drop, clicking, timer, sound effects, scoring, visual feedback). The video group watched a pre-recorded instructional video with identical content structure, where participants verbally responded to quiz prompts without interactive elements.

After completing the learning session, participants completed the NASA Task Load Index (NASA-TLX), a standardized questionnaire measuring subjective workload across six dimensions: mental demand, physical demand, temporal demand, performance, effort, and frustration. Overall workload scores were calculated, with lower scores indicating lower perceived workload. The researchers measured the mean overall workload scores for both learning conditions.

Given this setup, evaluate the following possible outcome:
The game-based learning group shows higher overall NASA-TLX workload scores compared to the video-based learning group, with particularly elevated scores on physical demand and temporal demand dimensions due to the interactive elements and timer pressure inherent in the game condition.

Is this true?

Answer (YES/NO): NO